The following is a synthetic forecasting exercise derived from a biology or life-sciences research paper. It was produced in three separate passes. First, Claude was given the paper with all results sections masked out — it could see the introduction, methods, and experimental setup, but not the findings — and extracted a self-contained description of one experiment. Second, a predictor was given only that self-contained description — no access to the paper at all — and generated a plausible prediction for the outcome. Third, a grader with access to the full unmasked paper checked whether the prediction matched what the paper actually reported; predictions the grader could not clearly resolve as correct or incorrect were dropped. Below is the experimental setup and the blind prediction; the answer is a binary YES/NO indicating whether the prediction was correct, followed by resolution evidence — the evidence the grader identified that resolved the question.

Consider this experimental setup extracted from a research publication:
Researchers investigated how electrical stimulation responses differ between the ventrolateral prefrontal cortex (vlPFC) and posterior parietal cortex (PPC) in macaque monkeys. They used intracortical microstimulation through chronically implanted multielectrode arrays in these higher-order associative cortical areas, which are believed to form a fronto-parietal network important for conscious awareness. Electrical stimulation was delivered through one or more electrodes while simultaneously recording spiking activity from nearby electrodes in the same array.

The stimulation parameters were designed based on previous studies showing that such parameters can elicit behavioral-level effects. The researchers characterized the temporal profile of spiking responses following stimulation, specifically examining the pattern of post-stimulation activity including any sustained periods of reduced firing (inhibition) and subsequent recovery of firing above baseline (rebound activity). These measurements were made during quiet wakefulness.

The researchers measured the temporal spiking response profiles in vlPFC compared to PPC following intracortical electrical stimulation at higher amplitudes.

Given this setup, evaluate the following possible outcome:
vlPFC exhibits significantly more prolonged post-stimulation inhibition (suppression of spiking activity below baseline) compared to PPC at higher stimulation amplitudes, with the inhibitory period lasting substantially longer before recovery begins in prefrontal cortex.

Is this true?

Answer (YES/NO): YES